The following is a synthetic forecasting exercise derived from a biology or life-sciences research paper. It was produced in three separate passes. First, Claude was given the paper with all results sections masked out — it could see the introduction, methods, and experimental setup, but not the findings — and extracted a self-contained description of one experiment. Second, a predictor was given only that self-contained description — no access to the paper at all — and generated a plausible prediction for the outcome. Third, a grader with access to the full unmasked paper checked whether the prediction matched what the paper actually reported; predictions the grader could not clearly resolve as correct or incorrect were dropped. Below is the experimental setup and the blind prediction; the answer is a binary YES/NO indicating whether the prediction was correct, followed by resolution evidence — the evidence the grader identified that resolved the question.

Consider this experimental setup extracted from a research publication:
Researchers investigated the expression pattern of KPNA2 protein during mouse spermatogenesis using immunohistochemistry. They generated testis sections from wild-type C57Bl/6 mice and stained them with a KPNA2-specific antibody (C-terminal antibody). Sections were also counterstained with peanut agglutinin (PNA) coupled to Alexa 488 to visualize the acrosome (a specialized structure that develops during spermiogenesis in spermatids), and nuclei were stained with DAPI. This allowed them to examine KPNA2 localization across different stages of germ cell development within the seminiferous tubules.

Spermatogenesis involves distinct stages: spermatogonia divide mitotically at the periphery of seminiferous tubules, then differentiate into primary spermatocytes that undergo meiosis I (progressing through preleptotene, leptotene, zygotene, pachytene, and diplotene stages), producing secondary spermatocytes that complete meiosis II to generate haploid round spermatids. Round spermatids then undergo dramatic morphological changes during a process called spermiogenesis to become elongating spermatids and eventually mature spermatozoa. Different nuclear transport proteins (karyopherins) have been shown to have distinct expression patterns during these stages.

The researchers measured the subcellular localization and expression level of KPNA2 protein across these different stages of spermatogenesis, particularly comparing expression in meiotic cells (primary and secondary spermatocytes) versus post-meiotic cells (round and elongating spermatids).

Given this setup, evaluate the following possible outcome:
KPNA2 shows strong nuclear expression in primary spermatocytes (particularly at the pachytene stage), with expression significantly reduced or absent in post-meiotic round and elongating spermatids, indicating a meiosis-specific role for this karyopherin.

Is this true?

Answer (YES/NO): YES